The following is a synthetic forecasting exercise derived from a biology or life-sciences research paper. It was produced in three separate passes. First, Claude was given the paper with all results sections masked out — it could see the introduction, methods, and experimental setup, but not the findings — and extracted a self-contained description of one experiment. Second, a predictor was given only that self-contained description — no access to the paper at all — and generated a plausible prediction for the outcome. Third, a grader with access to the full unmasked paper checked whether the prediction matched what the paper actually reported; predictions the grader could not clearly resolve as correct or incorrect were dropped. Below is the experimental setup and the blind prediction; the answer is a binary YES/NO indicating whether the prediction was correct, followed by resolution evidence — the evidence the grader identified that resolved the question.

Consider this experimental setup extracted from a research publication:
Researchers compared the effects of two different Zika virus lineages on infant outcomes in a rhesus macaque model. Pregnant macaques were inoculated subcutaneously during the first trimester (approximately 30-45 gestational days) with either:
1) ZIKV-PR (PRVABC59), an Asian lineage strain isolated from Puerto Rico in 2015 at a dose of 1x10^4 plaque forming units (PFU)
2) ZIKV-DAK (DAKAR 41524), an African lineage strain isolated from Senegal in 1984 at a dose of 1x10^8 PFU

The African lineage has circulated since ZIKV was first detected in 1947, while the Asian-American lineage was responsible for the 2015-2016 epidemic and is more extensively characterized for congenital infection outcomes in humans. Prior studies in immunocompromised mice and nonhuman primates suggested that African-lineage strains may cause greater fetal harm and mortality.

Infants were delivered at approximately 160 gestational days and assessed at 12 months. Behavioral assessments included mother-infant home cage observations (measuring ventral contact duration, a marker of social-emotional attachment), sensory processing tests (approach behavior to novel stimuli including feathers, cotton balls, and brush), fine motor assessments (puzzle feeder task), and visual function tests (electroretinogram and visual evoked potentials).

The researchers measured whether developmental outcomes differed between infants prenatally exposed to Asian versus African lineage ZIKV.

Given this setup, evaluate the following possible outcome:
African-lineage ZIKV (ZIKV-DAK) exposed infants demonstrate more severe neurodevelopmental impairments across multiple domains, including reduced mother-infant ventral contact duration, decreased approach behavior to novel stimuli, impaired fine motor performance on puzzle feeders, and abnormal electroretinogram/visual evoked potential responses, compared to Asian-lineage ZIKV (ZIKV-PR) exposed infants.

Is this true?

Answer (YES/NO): NO